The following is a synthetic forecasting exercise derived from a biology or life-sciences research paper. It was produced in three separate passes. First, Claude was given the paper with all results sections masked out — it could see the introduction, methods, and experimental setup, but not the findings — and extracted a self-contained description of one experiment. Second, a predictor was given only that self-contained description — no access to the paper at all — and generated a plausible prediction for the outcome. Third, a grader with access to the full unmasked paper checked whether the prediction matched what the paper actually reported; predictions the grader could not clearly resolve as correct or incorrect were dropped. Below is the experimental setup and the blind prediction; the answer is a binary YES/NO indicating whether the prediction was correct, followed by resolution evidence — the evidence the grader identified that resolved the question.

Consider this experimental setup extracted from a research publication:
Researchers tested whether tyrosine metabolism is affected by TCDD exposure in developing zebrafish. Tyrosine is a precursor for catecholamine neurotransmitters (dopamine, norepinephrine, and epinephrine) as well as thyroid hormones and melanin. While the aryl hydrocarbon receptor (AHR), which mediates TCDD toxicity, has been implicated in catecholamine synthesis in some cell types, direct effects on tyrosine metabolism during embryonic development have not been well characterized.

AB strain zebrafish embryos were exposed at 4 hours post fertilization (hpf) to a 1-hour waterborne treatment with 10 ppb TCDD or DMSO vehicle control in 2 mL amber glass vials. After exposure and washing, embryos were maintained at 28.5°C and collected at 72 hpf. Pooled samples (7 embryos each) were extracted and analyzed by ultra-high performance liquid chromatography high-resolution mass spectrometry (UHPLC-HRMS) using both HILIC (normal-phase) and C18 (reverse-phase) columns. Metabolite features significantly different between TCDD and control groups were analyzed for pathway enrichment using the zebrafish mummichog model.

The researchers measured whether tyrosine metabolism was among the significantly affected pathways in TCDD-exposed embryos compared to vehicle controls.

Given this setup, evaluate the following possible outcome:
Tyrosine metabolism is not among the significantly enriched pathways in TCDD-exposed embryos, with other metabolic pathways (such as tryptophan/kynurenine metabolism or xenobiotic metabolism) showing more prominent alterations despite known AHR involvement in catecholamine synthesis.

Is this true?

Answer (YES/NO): NO